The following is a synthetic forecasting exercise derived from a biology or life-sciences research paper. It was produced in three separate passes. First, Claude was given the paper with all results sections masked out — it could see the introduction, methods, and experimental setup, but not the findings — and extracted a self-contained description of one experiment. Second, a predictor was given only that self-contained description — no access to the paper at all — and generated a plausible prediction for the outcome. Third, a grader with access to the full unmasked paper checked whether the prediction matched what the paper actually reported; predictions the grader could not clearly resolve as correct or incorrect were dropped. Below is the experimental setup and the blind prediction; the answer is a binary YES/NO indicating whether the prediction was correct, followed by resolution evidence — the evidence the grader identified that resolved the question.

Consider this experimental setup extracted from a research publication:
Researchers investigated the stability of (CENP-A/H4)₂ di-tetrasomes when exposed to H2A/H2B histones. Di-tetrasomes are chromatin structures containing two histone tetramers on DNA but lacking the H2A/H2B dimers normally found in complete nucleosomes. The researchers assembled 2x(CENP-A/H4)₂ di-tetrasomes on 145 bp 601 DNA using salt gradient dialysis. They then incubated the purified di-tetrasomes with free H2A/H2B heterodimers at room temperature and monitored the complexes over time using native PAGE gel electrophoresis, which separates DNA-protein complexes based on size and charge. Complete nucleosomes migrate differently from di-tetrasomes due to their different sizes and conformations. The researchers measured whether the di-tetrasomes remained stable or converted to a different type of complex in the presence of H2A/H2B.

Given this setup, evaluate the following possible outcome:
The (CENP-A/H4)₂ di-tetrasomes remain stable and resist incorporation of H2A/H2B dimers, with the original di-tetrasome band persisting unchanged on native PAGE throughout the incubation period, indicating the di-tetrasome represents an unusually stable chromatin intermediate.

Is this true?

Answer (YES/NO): NO